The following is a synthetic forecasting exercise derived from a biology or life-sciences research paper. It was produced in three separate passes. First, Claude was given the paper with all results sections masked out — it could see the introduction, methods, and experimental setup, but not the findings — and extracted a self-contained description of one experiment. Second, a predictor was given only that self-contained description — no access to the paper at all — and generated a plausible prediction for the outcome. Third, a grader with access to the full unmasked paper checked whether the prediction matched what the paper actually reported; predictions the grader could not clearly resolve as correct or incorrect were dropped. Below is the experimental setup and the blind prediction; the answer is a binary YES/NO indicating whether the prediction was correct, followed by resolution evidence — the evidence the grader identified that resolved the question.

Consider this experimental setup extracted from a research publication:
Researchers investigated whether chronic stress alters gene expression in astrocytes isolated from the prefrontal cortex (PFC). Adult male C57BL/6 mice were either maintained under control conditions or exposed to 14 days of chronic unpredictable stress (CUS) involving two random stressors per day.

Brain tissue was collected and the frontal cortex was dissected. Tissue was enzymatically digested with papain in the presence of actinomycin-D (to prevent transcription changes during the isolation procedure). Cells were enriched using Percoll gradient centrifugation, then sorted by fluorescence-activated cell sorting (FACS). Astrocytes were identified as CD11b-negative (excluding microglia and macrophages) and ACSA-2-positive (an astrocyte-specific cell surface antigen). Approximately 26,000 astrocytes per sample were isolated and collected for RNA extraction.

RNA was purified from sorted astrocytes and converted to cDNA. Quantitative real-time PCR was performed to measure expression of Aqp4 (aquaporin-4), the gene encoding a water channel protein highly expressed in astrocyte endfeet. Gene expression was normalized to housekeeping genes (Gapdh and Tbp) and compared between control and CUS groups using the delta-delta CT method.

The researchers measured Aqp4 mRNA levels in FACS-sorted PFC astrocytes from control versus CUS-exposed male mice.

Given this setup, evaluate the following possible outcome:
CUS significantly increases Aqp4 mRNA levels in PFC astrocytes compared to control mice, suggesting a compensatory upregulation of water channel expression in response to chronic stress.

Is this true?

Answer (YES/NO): YES